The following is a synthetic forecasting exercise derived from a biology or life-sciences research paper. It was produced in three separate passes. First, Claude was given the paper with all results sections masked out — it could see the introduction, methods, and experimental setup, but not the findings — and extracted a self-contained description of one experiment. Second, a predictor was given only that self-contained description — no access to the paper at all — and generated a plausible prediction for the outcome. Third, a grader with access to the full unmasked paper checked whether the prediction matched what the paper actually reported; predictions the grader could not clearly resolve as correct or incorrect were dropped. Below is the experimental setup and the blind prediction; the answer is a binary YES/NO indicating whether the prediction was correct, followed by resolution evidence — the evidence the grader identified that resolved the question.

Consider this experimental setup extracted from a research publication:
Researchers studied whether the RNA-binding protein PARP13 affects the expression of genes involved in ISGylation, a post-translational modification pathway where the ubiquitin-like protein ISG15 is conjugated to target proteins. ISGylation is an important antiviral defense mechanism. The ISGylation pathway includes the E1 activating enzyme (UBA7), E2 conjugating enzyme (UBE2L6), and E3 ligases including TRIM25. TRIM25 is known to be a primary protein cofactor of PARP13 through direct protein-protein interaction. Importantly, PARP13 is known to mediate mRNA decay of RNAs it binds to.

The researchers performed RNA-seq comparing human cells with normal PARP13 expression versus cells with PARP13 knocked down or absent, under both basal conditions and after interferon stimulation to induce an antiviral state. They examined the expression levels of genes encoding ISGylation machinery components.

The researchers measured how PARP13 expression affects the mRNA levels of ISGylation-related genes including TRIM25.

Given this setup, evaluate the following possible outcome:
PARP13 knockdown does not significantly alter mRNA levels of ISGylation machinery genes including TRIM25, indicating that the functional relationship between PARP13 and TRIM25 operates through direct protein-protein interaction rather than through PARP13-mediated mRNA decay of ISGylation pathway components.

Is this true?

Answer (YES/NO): NO